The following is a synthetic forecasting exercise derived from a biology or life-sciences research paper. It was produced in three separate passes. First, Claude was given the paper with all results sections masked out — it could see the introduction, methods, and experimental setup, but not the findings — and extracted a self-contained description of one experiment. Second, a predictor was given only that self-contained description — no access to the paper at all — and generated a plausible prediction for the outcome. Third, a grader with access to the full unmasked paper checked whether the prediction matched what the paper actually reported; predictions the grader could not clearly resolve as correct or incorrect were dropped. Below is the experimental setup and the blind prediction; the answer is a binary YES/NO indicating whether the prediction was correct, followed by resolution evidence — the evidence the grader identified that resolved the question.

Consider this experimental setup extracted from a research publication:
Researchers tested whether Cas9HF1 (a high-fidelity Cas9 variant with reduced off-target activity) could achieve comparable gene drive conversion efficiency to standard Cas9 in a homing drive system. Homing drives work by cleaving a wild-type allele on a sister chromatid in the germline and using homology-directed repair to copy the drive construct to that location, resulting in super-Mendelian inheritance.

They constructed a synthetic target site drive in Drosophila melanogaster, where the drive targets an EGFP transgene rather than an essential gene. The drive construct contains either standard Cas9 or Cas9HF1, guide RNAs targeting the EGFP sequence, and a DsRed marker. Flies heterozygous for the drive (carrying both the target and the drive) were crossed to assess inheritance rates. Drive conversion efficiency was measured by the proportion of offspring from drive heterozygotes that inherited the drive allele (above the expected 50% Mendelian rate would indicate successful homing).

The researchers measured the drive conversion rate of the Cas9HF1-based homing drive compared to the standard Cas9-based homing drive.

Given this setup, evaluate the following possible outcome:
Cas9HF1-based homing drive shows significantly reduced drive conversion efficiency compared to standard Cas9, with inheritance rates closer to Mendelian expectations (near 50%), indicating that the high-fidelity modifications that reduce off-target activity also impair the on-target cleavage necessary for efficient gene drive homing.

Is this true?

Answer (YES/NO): NO